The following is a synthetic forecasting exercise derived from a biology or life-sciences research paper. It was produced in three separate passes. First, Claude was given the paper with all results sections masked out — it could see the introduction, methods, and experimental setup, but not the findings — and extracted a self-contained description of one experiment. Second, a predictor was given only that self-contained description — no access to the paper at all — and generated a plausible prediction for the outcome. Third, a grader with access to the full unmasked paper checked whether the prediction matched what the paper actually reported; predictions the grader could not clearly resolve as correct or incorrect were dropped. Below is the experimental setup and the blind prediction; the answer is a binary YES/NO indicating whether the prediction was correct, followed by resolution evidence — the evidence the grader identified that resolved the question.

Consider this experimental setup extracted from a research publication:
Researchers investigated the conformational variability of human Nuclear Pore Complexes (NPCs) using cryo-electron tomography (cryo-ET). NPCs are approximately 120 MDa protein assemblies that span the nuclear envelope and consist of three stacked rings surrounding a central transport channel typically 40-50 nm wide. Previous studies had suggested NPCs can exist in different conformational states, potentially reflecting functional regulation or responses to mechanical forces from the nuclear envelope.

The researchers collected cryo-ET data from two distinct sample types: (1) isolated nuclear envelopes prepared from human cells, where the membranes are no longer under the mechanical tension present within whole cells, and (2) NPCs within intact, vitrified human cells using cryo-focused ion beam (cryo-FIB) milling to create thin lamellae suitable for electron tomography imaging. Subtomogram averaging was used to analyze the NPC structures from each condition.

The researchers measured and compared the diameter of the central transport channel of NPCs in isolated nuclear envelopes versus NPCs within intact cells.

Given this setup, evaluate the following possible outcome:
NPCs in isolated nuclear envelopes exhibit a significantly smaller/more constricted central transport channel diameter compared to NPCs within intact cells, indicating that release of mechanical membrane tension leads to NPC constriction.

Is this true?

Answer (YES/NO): YES